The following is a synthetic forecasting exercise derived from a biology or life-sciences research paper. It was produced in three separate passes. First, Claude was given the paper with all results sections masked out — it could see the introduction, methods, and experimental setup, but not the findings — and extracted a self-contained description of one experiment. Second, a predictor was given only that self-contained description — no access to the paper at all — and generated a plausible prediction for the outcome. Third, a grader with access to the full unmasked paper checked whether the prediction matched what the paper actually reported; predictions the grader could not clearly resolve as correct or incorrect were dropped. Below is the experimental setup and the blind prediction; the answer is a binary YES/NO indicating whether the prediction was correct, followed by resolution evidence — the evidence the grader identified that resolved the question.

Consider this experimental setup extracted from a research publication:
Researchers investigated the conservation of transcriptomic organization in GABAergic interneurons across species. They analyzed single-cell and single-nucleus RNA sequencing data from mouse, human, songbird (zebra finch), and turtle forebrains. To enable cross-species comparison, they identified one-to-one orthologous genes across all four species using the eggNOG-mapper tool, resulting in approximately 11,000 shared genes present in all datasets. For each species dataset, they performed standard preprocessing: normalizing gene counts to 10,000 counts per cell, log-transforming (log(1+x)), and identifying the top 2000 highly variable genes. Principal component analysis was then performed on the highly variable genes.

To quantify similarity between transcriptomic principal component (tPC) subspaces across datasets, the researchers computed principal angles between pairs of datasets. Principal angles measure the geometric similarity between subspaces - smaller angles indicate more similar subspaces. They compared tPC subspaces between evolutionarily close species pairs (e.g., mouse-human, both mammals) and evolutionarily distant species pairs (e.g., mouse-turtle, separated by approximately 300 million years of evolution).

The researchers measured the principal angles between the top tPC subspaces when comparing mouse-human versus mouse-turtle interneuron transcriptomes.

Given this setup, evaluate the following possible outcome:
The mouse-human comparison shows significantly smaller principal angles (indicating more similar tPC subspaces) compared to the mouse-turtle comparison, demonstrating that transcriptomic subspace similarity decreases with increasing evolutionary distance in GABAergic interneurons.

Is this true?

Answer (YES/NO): YES